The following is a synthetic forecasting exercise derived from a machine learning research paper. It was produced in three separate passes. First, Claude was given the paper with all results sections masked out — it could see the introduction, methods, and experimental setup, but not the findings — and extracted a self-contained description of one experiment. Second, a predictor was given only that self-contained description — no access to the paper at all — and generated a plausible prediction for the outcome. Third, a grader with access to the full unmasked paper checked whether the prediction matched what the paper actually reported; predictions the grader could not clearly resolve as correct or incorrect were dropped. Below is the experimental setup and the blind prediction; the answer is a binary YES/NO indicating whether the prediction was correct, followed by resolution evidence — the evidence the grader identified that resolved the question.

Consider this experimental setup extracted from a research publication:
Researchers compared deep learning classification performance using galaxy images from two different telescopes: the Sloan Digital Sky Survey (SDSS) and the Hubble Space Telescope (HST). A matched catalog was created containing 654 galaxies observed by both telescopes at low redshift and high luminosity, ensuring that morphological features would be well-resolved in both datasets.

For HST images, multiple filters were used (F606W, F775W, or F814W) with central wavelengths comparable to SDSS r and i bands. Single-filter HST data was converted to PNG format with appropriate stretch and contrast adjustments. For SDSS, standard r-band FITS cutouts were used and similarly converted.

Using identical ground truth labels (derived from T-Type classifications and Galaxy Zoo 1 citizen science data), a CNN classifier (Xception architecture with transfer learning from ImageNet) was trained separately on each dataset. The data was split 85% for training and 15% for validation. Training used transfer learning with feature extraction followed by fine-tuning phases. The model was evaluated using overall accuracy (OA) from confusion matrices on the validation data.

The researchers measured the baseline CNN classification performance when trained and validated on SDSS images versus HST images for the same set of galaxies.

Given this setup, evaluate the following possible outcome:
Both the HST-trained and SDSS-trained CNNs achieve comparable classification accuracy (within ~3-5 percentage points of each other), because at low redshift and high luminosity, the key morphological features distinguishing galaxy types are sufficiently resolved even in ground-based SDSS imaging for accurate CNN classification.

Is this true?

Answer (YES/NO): NO